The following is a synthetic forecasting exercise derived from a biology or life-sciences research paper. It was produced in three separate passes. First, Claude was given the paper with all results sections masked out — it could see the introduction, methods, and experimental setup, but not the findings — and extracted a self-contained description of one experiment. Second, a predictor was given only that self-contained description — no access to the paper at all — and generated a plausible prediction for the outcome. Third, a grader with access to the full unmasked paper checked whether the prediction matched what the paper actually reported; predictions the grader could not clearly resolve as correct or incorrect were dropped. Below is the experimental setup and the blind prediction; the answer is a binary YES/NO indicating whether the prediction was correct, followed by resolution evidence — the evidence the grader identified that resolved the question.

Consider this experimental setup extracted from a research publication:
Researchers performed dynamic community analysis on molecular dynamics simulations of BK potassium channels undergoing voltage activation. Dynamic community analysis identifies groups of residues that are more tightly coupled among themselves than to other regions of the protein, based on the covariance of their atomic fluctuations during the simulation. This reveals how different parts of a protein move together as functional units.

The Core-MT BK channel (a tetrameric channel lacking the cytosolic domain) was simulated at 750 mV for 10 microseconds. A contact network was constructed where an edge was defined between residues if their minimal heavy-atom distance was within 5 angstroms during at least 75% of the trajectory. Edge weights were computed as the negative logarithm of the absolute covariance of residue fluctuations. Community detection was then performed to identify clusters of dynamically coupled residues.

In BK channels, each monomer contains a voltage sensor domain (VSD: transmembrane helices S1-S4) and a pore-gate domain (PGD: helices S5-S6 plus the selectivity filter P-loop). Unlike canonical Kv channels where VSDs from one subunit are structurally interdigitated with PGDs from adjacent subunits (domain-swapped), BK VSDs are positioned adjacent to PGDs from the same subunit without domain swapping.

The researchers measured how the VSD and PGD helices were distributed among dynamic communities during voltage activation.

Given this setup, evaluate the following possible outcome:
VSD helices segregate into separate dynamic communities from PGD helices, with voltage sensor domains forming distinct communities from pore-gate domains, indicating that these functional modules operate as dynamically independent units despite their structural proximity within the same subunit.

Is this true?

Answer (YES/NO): NO